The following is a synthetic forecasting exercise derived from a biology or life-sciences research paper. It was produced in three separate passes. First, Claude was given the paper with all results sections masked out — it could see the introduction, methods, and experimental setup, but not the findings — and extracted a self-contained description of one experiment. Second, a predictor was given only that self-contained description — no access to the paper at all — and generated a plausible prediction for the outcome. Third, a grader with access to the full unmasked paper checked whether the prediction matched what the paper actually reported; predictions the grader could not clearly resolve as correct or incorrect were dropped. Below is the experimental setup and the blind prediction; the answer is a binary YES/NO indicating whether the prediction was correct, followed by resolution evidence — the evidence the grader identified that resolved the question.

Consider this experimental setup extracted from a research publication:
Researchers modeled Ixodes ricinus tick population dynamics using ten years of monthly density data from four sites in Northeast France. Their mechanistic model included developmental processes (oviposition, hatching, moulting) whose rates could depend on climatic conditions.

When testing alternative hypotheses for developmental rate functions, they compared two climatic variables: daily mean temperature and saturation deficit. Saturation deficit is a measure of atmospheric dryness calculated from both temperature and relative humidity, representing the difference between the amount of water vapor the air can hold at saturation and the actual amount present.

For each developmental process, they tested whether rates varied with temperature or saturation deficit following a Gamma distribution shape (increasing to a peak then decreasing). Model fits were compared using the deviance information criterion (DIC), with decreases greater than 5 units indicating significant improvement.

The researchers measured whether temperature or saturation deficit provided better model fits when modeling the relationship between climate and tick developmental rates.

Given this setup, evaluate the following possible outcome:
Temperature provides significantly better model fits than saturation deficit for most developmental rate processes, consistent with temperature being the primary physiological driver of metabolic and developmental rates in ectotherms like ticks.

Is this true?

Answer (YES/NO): NO